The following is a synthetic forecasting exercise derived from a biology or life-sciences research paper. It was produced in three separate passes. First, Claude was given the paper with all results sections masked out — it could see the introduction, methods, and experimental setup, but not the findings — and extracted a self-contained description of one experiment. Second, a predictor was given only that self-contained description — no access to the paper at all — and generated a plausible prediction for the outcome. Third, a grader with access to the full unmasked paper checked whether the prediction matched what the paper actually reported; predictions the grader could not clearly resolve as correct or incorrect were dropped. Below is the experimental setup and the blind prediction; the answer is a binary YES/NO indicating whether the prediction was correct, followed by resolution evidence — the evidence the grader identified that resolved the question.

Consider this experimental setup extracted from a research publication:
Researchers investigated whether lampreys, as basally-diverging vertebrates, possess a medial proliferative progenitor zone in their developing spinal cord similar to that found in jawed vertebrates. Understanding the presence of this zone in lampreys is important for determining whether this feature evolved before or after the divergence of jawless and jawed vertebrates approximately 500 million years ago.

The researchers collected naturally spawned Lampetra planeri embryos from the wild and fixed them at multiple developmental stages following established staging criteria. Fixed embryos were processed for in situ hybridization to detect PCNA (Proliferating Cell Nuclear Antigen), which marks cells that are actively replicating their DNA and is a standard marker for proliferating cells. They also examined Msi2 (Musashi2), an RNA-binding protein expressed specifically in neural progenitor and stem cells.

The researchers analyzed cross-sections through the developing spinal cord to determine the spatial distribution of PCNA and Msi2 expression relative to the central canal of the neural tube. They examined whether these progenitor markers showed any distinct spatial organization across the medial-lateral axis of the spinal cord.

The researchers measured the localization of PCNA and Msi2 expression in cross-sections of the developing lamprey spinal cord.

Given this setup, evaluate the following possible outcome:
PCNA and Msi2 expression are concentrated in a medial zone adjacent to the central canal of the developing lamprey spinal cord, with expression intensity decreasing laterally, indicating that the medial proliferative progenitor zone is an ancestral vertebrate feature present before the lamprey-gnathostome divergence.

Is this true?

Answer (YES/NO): YES